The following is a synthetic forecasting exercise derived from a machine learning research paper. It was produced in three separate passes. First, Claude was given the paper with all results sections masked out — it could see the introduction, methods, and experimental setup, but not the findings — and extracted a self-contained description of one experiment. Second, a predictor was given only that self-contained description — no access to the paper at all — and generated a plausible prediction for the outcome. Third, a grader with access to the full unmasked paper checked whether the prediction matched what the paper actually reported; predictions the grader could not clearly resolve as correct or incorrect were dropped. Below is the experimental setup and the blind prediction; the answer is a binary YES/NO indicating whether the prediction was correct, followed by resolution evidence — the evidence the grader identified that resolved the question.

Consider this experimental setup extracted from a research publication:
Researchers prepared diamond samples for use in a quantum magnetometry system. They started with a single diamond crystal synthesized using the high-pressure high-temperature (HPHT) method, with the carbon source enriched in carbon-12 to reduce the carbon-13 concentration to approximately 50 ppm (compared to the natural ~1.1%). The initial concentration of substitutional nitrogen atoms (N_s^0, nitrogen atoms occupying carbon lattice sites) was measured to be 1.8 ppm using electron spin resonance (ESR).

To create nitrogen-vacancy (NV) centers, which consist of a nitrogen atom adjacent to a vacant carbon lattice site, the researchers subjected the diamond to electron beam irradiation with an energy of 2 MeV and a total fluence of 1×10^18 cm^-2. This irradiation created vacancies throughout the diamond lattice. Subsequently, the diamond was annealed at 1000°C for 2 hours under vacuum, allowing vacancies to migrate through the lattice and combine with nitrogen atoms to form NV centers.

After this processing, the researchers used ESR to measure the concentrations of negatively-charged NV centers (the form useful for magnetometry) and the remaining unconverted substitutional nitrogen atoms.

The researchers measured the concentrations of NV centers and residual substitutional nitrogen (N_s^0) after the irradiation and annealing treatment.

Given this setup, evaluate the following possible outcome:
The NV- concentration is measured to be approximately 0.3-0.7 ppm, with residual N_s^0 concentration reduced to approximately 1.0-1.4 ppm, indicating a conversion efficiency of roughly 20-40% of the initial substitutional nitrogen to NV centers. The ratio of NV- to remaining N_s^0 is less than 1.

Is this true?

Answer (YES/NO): NO